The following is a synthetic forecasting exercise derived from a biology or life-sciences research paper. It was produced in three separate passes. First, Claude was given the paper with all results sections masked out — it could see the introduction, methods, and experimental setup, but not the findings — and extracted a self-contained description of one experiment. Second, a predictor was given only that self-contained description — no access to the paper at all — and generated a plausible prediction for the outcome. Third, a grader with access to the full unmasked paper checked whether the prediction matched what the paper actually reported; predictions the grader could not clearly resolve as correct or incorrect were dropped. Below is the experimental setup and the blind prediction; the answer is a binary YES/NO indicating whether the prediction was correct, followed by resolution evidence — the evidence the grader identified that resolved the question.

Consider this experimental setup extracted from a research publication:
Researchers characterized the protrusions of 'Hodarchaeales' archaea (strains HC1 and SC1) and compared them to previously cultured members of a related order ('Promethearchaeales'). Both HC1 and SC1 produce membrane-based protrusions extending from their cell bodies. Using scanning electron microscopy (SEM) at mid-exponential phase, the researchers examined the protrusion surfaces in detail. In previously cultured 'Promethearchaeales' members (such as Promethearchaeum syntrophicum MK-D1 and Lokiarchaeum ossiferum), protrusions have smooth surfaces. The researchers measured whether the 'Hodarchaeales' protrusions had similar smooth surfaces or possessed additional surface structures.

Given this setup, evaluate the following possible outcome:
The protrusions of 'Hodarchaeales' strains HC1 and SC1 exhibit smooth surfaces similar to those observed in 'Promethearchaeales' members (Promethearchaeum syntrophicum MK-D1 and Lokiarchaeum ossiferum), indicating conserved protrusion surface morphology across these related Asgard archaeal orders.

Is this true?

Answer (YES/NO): NO